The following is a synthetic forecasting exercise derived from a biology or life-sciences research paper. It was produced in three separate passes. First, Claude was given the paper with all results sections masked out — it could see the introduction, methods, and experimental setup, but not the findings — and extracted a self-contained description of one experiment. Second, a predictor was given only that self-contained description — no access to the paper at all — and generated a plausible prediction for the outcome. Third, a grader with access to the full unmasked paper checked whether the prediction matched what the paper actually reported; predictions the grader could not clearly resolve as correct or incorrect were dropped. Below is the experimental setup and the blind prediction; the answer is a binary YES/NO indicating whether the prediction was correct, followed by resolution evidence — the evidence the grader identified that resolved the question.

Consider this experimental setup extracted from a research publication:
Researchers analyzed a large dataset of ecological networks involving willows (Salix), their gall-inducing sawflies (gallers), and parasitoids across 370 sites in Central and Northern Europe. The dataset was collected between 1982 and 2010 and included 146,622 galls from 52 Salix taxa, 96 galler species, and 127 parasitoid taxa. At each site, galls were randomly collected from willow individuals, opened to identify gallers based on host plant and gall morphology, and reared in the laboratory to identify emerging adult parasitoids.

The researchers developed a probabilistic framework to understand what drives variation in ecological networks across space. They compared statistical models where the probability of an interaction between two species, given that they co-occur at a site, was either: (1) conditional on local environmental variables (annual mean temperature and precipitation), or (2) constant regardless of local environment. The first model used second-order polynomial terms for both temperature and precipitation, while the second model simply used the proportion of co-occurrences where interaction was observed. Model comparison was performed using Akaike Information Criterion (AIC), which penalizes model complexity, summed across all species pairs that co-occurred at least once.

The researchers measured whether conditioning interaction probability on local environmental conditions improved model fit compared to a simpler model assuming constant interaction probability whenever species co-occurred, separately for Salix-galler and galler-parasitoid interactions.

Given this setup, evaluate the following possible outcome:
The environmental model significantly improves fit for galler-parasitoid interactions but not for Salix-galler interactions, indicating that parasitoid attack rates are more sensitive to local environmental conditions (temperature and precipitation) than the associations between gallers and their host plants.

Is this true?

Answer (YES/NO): NO